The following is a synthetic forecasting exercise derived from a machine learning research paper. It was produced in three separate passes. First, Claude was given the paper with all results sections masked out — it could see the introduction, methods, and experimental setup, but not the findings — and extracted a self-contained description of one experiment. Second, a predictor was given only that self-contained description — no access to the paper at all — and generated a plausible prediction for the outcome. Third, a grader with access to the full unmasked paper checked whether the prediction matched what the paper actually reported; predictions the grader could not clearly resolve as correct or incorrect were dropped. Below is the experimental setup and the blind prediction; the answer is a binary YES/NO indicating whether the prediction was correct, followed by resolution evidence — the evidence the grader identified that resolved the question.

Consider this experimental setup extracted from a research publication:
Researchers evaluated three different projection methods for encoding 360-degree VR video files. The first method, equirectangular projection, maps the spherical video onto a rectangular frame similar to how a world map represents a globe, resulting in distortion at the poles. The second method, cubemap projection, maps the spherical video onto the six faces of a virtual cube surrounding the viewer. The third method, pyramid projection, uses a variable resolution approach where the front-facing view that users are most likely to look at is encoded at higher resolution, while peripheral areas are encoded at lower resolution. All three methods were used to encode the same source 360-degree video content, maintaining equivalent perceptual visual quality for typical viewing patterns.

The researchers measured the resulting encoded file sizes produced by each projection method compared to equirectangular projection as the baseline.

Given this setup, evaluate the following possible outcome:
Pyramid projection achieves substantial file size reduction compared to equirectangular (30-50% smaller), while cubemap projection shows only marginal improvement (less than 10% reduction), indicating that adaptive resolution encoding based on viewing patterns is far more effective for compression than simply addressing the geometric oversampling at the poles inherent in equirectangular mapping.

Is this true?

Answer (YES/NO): NO